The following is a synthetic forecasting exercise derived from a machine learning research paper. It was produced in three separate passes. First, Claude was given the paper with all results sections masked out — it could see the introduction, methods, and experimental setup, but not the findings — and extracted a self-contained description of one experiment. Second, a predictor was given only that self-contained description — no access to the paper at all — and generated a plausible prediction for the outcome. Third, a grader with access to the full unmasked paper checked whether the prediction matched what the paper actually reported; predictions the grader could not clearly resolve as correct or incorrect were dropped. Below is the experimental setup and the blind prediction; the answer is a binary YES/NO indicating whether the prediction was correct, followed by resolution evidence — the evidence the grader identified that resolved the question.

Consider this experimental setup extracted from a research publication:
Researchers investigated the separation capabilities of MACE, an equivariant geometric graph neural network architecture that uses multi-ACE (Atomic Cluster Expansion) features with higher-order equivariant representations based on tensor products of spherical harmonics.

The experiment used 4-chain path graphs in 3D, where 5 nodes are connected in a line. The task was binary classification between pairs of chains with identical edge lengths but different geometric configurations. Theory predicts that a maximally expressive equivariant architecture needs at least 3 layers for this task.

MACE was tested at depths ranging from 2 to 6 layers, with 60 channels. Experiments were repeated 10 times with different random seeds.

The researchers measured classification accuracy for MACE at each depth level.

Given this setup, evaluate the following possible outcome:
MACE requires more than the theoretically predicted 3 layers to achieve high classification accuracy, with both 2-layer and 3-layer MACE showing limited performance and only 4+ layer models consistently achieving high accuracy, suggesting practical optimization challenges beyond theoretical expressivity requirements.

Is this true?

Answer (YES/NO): NO